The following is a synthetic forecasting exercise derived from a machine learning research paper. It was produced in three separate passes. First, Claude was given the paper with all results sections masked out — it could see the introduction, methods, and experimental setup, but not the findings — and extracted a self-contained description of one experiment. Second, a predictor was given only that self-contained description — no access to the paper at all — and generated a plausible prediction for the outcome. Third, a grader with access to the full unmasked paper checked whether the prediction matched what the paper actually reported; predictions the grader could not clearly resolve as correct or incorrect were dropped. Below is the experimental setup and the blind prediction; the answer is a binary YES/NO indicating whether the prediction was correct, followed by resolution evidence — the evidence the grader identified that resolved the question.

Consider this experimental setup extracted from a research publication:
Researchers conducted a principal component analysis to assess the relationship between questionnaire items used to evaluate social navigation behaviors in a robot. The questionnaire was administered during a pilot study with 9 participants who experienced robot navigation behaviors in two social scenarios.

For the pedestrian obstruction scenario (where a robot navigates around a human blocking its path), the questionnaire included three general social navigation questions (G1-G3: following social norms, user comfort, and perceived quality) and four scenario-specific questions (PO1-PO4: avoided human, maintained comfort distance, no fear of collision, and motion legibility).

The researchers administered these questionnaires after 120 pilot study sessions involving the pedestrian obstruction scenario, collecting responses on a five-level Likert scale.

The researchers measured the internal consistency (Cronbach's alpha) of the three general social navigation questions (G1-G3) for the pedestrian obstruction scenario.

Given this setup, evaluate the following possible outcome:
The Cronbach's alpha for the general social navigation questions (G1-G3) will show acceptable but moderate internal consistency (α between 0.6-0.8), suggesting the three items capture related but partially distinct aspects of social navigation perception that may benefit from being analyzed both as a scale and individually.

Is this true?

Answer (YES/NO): NO